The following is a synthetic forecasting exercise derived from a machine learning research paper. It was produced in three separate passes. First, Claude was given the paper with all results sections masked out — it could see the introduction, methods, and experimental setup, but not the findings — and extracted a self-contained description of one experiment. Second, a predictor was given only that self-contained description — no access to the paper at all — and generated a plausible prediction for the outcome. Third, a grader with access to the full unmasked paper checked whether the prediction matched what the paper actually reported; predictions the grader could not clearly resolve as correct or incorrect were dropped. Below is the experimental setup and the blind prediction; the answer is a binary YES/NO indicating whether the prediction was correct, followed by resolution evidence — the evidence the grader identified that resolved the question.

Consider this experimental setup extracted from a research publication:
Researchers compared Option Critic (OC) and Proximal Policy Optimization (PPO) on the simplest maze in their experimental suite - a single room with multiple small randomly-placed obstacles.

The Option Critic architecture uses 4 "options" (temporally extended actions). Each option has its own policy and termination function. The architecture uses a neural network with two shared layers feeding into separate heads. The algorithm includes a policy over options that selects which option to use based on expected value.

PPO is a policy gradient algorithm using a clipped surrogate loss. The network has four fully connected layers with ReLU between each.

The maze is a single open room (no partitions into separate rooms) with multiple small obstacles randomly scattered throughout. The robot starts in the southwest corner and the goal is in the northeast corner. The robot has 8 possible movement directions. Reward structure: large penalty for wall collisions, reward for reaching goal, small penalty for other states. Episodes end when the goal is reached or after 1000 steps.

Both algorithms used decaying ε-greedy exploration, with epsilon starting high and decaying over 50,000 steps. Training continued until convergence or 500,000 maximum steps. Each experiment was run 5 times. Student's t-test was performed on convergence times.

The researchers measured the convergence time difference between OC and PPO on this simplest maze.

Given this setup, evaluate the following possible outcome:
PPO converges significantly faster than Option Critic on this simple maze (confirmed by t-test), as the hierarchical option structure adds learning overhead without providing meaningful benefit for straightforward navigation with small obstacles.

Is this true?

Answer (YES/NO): NO